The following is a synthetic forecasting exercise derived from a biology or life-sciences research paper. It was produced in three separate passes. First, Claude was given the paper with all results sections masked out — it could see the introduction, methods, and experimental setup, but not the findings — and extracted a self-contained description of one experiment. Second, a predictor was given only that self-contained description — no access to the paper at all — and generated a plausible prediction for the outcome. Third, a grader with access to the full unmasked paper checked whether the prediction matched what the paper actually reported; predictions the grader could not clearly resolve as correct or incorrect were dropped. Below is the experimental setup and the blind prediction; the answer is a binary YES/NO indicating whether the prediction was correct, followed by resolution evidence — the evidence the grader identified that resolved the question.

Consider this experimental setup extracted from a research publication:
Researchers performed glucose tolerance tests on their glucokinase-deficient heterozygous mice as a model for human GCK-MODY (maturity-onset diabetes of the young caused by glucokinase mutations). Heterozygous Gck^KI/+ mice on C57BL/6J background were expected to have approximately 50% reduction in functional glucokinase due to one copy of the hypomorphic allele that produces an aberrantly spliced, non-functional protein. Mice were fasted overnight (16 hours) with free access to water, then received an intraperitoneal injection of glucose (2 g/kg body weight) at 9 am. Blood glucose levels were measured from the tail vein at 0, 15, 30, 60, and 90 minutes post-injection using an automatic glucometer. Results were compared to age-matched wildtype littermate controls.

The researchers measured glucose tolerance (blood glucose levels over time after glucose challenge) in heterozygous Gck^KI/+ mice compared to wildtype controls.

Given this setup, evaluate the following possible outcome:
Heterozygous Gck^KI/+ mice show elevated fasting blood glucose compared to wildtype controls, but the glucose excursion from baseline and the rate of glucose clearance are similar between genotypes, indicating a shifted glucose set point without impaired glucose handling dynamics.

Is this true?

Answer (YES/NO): NO